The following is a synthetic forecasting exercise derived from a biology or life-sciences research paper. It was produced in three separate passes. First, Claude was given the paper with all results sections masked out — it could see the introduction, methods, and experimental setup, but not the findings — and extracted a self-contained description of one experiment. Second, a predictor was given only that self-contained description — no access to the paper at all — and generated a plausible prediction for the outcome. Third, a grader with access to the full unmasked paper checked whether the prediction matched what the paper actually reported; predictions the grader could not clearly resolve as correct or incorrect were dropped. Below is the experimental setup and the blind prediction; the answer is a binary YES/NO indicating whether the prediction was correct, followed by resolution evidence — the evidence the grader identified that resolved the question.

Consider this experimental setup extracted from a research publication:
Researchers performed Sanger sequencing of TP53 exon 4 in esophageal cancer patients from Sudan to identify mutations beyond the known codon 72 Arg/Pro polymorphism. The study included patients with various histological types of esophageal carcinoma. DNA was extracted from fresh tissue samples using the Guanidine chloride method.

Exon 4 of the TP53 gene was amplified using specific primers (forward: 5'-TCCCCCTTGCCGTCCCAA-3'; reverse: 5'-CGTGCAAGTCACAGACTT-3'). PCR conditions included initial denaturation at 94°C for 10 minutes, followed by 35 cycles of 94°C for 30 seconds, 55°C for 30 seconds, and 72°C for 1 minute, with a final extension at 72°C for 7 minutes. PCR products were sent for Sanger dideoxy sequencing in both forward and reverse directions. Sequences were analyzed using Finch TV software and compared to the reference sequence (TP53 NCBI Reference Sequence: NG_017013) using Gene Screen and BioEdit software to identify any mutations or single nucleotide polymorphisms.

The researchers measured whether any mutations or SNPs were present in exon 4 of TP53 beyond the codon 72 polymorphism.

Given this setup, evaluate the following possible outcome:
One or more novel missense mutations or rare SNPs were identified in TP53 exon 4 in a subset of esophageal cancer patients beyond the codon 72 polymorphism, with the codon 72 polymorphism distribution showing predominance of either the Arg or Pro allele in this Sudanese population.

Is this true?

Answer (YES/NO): NO